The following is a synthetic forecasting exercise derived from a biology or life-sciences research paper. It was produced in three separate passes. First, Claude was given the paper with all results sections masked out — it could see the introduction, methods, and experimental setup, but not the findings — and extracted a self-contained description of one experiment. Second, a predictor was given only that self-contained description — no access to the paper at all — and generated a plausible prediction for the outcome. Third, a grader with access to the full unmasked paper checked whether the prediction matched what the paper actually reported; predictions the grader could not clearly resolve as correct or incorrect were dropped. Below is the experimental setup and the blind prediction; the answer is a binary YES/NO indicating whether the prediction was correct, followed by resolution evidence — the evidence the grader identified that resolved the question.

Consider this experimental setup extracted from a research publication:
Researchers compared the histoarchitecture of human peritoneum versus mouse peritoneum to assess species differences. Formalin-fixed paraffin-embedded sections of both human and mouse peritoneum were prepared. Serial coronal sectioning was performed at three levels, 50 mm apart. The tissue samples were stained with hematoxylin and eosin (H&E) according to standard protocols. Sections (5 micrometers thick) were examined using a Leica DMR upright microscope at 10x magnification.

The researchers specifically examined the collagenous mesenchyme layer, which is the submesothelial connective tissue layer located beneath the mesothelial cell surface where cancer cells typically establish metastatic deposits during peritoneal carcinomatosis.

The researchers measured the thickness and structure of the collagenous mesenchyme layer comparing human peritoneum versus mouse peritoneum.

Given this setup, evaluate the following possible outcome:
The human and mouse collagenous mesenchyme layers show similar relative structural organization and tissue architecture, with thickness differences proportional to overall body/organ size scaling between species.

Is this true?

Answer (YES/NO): NO